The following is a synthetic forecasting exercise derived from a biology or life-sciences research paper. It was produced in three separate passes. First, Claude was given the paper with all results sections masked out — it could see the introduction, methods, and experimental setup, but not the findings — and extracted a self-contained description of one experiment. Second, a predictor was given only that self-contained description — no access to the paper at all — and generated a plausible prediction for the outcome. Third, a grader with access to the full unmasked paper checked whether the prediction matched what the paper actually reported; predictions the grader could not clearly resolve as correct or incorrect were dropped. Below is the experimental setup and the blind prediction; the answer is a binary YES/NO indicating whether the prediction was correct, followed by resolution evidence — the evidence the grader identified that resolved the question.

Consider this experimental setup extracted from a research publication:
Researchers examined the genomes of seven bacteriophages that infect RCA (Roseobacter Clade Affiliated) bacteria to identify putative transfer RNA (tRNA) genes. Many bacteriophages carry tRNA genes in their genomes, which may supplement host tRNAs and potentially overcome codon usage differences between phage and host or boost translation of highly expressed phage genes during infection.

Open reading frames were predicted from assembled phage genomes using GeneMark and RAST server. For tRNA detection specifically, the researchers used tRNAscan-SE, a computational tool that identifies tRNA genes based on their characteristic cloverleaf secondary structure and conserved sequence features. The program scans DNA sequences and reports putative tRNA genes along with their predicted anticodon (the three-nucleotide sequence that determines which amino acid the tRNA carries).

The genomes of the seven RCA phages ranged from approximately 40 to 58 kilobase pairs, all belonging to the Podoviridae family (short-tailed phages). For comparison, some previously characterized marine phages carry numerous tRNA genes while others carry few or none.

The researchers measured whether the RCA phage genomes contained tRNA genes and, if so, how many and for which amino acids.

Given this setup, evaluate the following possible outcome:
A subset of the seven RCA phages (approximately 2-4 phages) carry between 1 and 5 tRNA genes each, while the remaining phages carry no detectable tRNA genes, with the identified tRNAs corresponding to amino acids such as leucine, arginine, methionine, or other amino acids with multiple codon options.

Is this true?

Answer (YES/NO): NO